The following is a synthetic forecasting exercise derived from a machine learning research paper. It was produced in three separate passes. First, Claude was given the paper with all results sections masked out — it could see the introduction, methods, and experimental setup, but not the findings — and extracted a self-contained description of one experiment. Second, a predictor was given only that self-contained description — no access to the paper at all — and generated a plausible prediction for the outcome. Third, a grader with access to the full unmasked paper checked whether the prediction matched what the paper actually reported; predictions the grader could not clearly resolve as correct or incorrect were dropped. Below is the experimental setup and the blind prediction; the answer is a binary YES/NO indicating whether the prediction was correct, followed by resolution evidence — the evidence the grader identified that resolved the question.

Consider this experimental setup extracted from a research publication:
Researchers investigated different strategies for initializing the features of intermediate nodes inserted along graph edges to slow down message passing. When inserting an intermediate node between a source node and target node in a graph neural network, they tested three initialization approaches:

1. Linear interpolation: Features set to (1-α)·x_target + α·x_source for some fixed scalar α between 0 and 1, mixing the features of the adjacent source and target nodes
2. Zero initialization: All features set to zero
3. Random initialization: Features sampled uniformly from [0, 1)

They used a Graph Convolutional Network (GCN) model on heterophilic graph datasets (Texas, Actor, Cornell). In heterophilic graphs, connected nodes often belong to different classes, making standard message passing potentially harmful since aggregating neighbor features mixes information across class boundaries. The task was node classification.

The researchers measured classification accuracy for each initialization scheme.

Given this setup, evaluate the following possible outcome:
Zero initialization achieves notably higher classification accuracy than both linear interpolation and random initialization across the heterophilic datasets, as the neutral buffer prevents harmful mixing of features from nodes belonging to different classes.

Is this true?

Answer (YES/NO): NO